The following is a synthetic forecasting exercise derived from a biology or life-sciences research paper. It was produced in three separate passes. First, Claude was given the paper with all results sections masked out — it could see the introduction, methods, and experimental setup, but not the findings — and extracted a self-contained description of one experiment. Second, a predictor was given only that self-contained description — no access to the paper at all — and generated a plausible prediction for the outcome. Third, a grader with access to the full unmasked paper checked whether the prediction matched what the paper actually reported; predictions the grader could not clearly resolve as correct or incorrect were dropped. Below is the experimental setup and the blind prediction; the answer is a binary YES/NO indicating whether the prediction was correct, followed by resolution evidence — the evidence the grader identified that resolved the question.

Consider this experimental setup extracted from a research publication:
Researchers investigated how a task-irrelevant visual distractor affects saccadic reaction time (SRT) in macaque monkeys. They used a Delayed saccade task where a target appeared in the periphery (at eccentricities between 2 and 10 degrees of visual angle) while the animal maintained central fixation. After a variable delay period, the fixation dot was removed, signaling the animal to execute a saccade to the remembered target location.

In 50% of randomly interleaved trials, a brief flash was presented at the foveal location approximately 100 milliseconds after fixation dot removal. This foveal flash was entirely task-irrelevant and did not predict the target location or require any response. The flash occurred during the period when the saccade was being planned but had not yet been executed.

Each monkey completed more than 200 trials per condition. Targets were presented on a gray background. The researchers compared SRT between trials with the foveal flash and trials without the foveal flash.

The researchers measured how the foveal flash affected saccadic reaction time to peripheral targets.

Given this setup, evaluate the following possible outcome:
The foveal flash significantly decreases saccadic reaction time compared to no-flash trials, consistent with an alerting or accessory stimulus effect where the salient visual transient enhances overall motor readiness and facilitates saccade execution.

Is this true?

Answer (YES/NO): NO